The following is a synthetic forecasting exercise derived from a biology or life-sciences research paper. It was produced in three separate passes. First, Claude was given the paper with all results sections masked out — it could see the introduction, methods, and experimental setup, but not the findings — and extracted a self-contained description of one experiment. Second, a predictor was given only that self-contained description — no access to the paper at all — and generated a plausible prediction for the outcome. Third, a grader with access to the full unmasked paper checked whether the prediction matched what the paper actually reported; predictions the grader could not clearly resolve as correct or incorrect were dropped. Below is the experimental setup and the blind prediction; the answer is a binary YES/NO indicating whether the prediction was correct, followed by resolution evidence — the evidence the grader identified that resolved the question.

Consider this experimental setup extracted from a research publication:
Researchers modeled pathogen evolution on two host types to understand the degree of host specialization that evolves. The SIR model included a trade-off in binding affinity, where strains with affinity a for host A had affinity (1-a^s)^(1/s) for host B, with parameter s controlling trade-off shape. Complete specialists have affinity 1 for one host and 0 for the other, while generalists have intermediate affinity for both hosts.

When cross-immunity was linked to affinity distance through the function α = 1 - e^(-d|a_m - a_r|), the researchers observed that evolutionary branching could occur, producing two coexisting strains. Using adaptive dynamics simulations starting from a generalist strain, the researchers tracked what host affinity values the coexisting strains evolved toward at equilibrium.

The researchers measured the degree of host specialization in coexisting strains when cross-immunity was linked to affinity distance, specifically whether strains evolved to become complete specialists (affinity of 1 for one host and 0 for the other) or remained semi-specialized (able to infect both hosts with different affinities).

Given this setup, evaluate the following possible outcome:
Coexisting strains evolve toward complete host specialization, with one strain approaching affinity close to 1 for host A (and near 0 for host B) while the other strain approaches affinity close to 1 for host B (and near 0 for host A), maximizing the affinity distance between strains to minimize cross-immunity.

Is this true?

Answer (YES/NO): NO